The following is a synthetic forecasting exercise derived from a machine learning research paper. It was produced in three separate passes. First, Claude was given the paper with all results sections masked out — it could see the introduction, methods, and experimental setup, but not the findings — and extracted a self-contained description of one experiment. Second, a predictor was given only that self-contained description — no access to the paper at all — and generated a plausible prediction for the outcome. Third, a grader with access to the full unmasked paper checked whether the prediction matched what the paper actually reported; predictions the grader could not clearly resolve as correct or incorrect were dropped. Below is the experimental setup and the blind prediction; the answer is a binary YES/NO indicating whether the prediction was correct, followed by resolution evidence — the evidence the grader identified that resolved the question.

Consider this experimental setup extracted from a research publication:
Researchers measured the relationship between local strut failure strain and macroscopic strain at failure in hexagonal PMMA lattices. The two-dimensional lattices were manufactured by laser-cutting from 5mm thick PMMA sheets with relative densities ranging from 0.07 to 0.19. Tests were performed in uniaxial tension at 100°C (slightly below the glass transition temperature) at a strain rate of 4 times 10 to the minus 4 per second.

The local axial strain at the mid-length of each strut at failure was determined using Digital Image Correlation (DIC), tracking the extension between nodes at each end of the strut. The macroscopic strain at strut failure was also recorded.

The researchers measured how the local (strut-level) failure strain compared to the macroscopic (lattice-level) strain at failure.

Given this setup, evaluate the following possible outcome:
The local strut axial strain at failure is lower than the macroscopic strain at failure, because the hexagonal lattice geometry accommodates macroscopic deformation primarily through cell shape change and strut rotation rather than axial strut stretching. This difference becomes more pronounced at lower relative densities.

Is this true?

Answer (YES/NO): NO